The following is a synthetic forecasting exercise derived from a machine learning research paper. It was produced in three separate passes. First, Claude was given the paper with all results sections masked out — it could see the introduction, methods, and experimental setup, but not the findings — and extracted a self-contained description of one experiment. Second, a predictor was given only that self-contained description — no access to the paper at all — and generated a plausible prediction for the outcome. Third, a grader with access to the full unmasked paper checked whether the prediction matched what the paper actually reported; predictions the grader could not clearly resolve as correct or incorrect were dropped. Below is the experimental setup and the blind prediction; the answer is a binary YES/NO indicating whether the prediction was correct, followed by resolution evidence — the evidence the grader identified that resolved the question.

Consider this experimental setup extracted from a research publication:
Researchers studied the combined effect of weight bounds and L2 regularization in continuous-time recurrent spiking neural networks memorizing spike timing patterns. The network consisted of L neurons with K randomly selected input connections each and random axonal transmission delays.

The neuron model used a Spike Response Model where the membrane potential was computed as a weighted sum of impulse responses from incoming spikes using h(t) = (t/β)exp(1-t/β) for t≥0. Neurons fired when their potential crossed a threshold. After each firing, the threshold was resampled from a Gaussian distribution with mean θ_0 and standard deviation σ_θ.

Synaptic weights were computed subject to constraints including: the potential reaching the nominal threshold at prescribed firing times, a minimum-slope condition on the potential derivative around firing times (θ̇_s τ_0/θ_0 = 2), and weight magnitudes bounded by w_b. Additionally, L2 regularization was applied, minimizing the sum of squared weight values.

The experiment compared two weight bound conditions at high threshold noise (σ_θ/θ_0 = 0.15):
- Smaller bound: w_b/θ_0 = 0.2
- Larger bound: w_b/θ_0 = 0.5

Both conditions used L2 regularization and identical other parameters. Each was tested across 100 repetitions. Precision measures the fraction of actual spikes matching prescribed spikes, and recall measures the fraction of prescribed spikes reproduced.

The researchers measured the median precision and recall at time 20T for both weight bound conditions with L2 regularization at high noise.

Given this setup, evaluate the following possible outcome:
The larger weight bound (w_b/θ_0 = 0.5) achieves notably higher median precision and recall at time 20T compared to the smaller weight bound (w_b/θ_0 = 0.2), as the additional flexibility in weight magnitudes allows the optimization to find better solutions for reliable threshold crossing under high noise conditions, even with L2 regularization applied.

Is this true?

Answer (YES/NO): NO